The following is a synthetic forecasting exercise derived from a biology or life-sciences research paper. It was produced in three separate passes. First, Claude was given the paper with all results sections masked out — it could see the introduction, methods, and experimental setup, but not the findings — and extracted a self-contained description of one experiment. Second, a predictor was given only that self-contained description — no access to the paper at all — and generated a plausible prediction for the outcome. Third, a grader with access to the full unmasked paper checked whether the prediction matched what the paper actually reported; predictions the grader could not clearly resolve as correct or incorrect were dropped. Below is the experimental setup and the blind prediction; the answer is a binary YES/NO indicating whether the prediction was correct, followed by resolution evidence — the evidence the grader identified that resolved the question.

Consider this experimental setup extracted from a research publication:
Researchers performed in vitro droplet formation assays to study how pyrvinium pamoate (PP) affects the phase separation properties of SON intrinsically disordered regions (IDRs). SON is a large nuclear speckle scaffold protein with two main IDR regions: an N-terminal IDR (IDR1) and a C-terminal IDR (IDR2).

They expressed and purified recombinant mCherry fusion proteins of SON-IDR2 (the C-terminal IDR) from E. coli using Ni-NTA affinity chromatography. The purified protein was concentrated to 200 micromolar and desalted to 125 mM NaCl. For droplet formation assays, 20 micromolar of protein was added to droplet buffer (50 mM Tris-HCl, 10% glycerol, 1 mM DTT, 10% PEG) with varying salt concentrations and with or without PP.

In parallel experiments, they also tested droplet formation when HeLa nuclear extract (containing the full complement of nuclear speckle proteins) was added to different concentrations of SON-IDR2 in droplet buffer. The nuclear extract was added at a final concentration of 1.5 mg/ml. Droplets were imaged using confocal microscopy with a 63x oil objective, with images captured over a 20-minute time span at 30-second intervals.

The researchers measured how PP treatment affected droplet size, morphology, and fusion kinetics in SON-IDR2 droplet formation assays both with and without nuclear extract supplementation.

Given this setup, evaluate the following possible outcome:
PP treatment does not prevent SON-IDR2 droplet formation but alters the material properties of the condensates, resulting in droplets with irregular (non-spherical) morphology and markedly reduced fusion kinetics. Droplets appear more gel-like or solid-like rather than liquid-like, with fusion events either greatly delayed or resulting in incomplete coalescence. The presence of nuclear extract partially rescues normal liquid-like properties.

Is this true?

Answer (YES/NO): NO